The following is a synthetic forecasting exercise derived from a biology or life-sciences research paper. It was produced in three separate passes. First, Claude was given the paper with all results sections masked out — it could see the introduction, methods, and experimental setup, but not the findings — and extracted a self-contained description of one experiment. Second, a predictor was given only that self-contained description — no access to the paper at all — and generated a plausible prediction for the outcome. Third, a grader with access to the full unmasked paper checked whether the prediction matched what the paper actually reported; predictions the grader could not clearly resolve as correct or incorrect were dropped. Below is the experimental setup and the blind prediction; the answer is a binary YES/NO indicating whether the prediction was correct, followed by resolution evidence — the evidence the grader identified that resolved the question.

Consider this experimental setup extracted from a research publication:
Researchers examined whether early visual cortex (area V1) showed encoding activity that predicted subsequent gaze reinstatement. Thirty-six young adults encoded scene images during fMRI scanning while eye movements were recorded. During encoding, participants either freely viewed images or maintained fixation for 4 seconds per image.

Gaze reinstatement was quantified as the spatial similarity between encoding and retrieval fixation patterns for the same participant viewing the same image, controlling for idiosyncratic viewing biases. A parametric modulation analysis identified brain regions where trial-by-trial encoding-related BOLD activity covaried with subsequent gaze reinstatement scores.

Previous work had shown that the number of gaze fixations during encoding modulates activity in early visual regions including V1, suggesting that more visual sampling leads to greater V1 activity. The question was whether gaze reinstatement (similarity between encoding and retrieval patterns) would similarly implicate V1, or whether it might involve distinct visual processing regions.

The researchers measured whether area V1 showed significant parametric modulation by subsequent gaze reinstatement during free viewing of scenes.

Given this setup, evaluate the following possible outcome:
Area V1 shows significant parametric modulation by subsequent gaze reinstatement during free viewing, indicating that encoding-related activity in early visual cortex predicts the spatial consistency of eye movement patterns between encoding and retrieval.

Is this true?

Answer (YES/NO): NO